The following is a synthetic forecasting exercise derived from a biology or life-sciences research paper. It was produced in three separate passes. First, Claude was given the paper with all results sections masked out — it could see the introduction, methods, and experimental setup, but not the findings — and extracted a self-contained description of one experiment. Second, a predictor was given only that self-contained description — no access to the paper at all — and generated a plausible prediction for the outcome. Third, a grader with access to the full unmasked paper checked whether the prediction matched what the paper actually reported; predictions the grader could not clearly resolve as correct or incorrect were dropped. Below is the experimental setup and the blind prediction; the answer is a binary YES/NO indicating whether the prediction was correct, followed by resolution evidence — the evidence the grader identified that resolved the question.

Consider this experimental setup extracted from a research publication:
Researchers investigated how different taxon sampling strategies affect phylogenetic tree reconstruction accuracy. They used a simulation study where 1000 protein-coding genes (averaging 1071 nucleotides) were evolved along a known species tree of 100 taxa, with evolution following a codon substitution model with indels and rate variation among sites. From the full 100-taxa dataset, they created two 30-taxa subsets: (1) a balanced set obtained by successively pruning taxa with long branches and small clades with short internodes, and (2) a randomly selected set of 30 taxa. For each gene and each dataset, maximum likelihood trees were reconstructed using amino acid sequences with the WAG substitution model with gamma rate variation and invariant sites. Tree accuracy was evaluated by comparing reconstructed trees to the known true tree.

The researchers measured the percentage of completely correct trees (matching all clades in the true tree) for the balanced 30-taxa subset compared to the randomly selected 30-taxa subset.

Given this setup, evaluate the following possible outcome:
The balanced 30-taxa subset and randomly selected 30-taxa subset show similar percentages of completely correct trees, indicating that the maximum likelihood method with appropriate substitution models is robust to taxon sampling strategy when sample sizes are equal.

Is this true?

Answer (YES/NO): NO